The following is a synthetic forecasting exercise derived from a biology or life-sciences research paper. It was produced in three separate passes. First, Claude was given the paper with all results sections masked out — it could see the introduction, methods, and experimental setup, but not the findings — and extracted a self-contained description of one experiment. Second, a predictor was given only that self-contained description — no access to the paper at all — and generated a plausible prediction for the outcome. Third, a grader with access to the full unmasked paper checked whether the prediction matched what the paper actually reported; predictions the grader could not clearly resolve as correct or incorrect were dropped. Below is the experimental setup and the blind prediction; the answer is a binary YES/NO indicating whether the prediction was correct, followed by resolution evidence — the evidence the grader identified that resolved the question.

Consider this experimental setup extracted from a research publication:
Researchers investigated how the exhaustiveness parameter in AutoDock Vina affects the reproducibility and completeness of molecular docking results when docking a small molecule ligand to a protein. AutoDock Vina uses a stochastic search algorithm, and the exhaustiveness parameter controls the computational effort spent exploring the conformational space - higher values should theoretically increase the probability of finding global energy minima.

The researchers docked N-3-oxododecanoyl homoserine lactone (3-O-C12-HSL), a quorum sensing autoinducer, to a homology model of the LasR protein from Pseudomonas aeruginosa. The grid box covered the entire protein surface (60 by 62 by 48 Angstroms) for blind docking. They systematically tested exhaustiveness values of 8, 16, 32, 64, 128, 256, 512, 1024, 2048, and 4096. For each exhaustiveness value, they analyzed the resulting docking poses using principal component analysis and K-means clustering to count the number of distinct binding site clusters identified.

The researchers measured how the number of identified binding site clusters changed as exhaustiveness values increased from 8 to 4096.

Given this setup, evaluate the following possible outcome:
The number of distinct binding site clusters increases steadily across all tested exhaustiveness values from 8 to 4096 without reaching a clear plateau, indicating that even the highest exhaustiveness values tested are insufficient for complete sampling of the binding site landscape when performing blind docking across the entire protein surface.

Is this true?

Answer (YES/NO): NO